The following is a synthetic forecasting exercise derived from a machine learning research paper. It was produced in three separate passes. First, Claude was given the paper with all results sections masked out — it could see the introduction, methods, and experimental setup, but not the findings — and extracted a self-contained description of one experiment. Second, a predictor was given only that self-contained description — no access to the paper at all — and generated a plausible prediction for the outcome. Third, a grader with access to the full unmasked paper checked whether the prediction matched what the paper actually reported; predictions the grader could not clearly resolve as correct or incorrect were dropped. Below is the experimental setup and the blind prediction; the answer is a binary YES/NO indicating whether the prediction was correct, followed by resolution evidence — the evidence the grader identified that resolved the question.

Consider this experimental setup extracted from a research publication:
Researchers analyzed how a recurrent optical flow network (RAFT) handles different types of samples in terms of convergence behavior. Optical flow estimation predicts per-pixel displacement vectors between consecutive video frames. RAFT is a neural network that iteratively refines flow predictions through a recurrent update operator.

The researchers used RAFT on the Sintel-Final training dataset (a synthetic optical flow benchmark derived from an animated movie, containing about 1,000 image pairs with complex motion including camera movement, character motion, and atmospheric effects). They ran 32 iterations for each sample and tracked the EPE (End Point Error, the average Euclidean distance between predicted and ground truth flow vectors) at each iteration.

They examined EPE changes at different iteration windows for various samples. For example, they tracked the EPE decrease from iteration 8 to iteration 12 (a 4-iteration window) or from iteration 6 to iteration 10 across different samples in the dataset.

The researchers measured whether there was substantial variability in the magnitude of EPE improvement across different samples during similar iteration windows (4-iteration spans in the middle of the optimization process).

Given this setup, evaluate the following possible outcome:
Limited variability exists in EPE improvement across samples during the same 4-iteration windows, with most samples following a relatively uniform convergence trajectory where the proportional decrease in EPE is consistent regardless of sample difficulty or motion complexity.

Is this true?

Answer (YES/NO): NO